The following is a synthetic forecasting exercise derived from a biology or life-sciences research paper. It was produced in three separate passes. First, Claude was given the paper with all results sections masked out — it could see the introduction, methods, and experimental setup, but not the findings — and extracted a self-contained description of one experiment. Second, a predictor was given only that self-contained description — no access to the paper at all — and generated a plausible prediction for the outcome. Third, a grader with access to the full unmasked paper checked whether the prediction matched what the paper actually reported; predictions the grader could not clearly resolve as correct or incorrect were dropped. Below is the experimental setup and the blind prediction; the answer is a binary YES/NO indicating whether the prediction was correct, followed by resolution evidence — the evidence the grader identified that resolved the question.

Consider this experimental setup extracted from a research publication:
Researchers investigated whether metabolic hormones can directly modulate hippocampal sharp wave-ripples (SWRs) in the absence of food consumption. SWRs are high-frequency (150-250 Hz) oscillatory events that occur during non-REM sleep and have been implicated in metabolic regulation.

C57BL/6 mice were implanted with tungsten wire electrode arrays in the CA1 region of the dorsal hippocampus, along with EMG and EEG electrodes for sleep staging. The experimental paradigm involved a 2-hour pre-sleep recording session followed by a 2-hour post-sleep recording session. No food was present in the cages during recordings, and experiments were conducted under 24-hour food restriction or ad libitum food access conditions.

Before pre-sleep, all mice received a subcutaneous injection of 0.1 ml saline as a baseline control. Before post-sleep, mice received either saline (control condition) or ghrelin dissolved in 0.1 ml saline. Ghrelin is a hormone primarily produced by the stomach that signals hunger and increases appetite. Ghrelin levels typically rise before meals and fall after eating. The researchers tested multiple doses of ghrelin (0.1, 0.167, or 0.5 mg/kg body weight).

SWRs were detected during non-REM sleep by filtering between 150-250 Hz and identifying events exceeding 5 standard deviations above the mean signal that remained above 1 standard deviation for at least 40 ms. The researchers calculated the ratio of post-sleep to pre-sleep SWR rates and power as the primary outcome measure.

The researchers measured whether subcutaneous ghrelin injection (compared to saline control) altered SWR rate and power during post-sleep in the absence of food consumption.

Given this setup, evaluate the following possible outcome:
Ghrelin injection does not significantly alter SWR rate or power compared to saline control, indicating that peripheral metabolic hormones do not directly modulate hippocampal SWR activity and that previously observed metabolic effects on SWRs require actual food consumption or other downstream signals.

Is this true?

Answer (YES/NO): NO